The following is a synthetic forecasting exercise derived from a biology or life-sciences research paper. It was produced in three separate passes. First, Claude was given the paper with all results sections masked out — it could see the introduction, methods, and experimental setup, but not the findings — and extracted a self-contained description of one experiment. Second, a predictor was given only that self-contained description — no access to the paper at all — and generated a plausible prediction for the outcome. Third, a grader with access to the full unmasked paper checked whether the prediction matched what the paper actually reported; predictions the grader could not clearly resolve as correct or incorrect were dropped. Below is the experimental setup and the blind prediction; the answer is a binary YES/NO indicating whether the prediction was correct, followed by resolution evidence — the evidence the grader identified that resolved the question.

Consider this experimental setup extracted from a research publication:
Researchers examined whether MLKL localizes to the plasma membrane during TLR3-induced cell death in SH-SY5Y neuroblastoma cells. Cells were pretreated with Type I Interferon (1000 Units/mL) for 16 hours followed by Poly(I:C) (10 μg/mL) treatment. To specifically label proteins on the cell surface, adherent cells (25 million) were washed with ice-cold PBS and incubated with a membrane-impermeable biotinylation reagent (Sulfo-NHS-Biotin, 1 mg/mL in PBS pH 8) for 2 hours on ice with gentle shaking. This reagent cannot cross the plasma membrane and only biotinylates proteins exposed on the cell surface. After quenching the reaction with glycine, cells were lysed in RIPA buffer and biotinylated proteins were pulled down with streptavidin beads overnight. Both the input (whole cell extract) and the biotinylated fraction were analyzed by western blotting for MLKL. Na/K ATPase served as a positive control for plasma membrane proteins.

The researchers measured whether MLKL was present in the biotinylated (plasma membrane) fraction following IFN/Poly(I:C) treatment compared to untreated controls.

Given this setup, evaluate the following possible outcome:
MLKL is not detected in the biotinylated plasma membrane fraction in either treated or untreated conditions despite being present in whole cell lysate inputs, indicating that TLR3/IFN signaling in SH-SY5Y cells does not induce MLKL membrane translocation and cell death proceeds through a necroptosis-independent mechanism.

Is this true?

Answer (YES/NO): NO